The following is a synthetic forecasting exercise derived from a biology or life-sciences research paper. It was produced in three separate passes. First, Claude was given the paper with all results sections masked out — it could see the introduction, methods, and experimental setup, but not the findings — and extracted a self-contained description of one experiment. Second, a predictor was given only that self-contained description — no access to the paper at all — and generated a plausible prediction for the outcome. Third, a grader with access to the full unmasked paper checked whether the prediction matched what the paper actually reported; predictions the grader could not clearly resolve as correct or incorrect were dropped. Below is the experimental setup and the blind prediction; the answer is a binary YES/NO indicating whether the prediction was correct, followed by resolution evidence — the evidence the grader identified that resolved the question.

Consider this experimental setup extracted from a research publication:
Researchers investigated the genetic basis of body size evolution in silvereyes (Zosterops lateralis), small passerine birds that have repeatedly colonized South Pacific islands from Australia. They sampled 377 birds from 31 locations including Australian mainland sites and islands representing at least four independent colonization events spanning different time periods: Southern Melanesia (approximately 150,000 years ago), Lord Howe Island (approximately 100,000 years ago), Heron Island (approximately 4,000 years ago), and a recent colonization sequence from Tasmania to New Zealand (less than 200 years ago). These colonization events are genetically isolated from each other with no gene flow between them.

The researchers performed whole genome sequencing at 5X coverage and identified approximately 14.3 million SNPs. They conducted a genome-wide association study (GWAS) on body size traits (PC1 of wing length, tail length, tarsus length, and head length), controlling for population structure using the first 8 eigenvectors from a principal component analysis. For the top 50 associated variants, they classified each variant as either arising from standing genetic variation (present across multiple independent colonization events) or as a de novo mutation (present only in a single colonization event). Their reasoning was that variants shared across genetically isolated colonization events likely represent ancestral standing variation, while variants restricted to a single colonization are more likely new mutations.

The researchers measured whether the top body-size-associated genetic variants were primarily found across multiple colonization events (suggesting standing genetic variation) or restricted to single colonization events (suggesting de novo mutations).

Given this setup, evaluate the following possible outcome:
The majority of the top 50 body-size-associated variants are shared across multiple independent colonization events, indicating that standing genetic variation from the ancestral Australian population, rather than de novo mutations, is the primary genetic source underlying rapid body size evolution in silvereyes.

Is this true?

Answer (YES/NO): YES